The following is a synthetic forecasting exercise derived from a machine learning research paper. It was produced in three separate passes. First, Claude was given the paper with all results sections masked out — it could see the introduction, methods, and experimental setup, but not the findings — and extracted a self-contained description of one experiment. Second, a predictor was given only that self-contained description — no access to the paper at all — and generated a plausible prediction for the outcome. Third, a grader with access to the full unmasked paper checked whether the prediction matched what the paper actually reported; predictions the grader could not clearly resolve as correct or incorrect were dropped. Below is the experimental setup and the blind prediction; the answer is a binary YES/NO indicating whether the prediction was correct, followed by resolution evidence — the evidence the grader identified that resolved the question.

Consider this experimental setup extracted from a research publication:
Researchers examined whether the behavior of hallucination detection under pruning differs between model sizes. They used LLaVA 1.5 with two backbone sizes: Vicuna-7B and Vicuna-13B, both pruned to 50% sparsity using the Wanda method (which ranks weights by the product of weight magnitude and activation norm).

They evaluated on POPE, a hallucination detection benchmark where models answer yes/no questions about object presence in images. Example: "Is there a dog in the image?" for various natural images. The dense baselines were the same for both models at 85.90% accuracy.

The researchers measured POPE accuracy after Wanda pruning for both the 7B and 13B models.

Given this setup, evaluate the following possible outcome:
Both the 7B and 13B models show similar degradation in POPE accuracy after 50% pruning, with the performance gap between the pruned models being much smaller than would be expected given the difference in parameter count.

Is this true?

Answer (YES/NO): NO